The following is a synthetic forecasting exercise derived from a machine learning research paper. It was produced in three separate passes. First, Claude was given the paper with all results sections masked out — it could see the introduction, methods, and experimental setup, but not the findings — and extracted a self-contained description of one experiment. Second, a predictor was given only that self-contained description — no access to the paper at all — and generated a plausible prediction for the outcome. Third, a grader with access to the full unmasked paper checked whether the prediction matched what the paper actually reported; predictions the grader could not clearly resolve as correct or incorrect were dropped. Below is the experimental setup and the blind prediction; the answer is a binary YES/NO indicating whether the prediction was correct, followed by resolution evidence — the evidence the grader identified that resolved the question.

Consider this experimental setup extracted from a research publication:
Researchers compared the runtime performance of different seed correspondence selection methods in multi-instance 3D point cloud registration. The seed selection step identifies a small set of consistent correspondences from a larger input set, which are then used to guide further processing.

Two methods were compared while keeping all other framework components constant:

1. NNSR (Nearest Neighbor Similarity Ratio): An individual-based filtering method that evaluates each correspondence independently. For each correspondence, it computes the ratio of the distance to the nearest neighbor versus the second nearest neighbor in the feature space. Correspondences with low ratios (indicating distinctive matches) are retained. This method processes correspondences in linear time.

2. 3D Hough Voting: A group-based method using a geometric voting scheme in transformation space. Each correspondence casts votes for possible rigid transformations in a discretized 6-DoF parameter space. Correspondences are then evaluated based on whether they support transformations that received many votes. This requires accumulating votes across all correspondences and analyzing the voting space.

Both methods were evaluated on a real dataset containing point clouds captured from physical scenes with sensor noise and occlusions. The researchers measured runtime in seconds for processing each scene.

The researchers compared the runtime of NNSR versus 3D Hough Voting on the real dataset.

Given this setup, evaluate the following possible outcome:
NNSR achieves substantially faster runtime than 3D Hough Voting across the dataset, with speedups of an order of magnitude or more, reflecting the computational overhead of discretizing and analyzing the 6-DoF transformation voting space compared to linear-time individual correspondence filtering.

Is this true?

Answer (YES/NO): NO